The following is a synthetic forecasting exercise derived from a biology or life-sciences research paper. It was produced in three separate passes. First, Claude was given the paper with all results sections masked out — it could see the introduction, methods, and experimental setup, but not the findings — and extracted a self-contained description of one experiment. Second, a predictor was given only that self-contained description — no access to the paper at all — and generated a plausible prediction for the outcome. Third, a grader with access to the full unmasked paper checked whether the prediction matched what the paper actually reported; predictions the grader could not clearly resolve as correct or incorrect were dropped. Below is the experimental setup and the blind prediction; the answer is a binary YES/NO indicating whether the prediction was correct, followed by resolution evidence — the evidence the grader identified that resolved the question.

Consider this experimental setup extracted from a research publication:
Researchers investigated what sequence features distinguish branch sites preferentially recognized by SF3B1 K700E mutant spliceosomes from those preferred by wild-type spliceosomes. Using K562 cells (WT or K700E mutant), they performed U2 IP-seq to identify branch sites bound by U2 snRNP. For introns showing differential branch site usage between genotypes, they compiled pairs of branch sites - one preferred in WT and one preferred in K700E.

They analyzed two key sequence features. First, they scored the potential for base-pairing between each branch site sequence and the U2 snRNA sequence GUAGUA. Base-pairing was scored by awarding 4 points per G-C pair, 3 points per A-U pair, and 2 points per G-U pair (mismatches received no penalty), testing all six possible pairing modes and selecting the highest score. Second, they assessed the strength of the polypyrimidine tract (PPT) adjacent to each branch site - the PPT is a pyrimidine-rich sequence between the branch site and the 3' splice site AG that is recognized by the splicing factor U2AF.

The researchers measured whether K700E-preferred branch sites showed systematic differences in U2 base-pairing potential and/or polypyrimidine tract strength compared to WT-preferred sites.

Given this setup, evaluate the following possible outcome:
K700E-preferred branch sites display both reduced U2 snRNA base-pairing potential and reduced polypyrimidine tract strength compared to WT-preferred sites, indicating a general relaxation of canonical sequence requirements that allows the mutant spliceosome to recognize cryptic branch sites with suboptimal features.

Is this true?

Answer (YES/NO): NO